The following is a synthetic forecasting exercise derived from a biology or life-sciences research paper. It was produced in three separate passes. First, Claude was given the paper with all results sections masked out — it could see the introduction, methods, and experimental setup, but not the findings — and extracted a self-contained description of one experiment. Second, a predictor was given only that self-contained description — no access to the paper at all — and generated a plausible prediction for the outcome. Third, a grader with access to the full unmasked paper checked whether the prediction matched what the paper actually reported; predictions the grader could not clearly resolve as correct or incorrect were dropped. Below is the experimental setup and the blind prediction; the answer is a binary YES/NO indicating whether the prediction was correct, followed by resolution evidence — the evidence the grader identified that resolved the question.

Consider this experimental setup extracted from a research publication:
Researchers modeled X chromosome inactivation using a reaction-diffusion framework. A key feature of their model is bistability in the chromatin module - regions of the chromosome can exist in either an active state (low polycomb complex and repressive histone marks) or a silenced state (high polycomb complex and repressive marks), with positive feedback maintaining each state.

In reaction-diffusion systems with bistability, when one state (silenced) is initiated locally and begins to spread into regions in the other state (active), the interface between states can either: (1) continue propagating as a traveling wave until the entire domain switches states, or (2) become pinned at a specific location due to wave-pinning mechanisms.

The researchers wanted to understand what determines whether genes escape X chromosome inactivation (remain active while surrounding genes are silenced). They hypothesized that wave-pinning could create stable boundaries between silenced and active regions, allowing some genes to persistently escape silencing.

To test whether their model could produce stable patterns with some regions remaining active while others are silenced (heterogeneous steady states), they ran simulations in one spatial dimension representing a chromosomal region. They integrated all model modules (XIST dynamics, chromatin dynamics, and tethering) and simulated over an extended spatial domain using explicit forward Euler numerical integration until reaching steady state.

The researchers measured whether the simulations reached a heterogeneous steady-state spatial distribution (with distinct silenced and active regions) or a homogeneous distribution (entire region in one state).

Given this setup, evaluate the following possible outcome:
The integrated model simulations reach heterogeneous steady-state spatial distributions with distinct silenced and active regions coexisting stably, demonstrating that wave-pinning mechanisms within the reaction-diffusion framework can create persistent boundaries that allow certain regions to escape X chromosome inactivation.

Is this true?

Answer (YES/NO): YES